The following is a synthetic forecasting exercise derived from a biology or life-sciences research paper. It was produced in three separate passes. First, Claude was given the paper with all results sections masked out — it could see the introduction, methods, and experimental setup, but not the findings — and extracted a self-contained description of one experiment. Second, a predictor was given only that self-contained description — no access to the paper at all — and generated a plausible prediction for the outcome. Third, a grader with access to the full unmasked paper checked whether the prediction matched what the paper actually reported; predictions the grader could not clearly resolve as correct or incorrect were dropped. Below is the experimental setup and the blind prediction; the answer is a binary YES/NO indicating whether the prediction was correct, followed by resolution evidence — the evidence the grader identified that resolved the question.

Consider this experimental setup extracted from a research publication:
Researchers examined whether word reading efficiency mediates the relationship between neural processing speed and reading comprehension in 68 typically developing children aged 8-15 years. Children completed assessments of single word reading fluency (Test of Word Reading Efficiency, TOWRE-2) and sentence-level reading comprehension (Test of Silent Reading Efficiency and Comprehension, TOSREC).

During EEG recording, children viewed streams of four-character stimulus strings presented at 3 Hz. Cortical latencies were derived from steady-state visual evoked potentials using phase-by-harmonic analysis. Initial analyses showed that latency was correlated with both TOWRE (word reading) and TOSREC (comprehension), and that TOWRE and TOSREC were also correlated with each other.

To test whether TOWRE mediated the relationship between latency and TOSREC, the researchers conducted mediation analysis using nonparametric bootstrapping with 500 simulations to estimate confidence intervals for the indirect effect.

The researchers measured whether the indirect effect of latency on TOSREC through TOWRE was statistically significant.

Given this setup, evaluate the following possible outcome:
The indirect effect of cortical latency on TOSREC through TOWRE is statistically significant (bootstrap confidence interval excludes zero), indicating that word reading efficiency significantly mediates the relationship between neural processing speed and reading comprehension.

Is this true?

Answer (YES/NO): NO